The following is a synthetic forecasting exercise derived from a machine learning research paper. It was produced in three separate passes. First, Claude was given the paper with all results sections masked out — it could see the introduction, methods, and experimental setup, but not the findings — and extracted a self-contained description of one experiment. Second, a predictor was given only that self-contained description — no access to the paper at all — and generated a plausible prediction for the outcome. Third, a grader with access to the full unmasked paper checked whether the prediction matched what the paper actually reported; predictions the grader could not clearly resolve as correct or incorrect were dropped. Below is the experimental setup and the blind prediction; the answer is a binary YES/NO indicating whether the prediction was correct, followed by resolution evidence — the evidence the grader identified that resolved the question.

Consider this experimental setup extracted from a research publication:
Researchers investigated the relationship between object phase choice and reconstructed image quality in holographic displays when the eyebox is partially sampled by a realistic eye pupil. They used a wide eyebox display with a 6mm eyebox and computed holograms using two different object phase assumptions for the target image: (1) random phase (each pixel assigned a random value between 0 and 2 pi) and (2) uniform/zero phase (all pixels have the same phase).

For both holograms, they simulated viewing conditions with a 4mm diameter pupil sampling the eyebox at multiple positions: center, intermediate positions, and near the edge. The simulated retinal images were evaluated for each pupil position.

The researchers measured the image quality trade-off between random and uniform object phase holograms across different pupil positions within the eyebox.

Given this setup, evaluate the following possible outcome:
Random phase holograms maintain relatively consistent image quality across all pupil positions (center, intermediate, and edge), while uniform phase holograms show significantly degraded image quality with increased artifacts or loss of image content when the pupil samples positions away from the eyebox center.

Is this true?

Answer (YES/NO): YES